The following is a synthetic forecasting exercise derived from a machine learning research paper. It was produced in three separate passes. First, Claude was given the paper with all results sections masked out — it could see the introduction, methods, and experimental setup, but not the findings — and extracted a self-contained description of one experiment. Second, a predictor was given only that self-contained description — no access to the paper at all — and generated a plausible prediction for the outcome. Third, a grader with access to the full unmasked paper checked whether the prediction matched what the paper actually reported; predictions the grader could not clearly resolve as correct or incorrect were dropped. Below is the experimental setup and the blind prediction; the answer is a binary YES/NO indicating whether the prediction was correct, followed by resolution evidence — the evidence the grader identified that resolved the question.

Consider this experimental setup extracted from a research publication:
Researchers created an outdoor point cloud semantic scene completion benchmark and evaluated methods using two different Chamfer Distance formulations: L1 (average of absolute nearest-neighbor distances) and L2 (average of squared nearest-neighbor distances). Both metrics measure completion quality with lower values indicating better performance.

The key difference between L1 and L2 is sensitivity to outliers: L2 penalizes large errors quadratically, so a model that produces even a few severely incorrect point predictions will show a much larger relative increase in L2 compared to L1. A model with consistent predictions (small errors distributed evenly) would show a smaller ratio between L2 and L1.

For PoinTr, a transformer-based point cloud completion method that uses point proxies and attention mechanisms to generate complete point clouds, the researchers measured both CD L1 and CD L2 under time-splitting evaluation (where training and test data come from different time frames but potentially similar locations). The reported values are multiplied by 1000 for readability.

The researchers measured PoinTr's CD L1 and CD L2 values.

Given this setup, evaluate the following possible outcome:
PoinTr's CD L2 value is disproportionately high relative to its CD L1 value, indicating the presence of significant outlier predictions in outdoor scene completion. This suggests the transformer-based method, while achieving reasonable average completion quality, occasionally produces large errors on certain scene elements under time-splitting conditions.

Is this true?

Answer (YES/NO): YES